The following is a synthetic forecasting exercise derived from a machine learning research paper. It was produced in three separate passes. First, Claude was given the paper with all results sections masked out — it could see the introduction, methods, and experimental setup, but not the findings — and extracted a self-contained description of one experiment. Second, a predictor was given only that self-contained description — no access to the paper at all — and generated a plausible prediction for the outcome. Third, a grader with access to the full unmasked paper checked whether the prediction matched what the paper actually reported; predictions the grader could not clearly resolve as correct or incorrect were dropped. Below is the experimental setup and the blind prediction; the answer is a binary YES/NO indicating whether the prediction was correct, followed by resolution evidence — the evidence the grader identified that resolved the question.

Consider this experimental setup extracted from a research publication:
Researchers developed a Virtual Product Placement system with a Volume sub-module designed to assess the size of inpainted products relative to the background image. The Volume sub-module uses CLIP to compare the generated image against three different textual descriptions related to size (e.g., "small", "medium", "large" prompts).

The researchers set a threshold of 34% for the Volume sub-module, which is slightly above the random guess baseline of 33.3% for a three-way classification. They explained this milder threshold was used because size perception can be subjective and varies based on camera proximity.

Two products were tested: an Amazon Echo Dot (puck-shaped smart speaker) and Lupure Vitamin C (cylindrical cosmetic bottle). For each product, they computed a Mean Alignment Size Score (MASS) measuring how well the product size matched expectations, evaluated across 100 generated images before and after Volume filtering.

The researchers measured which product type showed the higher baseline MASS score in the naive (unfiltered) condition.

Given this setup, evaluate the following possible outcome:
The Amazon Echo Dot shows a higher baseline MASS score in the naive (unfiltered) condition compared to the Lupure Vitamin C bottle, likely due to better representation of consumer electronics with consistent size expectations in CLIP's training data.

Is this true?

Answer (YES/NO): NO